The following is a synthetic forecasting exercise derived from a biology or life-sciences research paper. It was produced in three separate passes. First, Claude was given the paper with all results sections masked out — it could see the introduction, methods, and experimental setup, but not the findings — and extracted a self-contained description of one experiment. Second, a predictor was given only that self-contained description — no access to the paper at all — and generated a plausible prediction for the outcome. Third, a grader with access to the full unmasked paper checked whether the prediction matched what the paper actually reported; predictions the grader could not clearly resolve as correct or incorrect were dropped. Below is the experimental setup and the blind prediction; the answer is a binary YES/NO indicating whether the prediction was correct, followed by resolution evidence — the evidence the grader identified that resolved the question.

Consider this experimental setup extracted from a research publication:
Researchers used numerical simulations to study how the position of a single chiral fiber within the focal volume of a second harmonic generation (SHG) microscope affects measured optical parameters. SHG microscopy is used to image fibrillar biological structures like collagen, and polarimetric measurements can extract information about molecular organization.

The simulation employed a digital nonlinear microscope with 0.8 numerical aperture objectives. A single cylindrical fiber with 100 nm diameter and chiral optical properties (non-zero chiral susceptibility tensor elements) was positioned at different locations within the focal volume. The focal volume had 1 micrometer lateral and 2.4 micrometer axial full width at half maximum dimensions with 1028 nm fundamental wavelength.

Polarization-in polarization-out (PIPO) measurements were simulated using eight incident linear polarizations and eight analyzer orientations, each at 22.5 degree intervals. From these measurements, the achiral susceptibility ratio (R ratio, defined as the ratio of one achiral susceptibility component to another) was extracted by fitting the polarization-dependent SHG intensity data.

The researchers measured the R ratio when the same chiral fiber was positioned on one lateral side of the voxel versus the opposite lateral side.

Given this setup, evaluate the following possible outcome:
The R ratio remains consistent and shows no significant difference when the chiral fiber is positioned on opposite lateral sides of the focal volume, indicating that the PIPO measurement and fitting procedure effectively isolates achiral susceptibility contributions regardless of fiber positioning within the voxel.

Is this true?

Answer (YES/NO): NO